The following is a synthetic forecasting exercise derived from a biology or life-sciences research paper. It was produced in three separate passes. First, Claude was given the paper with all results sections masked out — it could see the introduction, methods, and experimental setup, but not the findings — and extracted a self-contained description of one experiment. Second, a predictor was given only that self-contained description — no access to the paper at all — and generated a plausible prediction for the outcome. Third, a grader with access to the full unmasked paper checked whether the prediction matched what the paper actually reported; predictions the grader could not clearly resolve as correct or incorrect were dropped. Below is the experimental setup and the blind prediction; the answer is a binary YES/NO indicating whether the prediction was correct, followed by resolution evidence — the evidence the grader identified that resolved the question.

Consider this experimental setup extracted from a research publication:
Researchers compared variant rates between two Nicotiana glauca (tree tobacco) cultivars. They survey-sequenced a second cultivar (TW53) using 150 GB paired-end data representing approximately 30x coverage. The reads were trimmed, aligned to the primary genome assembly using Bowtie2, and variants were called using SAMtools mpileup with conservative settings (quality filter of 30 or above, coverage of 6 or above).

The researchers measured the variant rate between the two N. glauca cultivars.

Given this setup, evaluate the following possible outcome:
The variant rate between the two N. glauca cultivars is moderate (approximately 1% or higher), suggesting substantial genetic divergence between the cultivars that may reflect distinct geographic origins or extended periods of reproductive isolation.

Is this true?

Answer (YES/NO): NO